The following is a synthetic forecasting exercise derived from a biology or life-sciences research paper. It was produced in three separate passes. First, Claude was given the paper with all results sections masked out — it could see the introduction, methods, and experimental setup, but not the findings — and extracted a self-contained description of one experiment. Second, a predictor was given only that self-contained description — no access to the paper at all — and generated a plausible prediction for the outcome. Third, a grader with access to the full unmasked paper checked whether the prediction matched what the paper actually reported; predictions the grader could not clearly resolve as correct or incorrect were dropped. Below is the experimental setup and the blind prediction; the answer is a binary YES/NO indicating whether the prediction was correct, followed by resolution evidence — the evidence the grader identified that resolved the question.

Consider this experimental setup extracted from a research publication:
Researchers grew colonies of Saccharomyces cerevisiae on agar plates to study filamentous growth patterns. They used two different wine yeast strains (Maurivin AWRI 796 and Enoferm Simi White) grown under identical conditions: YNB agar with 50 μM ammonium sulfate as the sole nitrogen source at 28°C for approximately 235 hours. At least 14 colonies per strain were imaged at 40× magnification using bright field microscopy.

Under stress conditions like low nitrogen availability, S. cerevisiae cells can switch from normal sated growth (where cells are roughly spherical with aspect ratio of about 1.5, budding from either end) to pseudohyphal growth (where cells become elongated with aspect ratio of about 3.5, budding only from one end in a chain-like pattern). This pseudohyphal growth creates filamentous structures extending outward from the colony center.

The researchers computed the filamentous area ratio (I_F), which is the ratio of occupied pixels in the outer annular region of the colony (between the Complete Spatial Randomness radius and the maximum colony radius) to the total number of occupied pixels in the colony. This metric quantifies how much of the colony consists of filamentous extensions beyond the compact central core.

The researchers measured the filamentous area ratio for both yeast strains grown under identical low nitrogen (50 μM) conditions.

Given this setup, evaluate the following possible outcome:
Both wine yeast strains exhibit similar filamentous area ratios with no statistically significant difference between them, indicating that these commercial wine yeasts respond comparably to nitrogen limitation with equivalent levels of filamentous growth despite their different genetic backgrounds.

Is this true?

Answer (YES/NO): NO